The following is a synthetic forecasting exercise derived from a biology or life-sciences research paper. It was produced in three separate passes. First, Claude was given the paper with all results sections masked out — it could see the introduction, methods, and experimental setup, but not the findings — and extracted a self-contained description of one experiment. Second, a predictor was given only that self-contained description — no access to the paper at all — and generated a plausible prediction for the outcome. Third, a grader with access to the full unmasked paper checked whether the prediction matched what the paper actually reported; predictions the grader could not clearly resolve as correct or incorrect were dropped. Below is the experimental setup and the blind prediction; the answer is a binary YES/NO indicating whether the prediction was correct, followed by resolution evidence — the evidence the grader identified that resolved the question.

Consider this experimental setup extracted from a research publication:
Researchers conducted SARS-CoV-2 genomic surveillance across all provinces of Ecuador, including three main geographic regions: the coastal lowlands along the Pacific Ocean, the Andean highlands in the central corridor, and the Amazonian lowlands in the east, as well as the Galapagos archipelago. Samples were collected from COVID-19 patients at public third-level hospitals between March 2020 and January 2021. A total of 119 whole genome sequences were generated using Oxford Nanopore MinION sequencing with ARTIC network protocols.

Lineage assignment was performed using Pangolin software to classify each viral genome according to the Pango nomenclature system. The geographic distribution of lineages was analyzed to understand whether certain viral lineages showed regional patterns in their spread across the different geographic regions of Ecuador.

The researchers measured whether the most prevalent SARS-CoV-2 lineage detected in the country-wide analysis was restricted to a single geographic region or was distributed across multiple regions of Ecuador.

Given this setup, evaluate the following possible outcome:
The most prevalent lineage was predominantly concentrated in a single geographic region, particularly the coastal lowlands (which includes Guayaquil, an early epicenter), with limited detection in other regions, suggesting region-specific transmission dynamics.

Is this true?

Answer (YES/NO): NO